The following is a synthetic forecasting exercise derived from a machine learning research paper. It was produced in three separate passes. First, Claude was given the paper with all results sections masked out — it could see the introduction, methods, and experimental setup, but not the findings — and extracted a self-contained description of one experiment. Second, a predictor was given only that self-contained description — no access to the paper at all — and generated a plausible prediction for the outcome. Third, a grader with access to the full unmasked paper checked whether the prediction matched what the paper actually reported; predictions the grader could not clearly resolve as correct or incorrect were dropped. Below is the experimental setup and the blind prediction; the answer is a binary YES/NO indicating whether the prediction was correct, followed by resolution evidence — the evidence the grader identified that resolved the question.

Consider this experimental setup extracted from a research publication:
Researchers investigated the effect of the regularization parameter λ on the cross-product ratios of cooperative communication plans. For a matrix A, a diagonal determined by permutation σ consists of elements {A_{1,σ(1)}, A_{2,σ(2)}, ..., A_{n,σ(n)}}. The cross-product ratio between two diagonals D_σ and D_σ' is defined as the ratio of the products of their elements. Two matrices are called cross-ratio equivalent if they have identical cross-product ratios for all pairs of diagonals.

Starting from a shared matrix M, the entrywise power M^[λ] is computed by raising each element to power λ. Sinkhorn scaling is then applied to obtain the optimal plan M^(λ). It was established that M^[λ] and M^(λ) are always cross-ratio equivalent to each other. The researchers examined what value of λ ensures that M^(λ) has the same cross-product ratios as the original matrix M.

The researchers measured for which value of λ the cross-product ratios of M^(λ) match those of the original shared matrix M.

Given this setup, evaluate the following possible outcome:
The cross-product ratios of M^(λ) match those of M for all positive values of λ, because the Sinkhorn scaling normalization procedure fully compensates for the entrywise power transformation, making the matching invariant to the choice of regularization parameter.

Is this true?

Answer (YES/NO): NO